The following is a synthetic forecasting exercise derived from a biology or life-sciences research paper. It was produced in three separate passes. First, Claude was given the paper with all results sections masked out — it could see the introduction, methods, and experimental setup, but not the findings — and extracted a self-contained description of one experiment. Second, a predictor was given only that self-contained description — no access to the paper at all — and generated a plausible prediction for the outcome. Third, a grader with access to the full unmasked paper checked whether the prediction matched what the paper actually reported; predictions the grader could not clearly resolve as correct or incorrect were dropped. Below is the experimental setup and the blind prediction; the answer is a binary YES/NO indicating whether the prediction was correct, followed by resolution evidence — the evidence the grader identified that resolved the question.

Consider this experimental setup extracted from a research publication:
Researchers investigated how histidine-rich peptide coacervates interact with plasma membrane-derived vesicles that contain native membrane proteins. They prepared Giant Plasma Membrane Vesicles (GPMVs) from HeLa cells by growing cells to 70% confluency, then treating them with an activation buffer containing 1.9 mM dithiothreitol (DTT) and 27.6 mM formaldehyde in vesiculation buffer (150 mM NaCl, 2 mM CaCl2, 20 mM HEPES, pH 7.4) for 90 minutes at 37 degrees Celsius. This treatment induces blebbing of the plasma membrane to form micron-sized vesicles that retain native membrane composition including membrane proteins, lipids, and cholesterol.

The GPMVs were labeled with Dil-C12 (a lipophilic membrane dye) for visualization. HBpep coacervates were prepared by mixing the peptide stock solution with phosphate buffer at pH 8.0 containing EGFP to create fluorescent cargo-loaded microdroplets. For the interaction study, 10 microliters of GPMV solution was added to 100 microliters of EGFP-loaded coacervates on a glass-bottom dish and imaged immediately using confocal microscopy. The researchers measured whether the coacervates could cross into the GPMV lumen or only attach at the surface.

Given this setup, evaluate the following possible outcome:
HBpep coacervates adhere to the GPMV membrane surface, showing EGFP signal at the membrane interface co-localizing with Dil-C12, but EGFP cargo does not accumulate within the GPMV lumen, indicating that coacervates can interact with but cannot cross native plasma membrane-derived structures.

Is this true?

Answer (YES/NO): YES